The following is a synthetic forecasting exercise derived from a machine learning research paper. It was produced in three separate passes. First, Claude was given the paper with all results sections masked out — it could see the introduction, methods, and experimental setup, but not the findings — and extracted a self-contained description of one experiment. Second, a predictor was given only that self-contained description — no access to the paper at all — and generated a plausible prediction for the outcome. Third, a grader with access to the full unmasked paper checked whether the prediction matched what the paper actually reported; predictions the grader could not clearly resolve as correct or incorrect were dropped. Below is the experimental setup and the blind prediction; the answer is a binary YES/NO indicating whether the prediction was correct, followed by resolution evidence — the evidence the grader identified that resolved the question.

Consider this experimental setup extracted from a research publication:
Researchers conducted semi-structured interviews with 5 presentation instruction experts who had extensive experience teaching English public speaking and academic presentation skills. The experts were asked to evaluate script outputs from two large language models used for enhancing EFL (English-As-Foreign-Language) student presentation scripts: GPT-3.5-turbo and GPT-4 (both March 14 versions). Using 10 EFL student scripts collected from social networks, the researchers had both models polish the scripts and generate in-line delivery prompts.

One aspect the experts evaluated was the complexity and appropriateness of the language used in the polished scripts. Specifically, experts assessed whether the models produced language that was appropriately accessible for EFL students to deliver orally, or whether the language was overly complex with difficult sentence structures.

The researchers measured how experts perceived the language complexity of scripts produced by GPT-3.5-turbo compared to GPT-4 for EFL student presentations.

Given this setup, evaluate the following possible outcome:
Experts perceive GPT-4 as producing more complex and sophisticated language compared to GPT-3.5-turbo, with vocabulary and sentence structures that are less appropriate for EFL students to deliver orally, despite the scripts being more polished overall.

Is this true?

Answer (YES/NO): NO